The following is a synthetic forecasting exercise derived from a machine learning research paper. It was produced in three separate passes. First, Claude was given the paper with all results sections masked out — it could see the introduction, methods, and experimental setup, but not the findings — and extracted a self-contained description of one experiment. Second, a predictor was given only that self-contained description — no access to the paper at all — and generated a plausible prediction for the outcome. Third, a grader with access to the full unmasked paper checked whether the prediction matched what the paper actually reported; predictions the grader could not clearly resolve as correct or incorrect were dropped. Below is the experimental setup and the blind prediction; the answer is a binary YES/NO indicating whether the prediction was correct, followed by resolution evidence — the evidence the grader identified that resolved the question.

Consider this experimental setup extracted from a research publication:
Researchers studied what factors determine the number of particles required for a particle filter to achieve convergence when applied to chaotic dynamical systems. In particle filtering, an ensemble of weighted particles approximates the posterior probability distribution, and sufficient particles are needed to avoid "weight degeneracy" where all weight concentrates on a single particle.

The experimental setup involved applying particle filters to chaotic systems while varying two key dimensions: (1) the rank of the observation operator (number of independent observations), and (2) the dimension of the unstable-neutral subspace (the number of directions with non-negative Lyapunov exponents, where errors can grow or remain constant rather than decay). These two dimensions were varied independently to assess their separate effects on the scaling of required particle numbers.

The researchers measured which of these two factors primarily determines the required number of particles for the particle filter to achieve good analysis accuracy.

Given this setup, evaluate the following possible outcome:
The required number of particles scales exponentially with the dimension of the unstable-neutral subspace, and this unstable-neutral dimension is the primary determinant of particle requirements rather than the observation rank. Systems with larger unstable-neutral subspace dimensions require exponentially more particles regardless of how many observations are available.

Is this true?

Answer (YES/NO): YES